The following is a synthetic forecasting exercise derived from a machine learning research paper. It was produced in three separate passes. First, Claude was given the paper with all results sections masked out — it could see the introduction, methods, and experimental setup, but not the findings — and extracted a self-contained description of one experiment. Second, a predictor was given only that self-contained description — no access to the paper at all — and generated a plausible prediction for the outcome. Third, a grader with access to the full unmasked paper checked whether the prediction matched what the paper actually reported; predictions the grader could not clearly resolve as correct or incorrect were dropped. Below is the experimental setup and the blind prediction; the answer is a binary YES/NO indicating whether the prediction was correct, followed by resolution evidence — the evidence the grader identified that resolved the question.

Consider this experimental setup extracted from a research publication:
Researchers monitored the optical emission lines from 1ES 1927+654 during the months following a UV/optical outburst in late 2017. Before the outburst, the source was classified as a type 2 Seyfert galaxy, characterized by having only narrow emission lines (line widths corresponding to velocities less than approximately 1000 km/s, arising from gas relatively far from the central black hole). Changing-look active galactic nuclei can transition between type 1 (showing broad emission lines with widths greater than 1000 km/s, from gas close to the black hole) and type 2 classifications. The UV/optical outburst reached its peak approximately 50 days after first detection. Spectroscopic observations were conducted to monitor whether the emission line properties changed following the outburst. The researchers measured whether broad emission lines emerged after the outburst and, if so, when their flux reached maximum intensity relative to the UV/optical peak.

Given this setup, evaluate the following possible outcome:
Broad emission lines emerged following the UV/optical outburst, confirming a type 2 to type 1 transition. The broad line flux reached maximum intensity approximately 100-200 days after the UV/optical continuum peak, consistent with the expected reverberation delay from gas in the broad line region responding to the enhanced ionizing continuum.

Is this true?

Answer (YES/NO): YES